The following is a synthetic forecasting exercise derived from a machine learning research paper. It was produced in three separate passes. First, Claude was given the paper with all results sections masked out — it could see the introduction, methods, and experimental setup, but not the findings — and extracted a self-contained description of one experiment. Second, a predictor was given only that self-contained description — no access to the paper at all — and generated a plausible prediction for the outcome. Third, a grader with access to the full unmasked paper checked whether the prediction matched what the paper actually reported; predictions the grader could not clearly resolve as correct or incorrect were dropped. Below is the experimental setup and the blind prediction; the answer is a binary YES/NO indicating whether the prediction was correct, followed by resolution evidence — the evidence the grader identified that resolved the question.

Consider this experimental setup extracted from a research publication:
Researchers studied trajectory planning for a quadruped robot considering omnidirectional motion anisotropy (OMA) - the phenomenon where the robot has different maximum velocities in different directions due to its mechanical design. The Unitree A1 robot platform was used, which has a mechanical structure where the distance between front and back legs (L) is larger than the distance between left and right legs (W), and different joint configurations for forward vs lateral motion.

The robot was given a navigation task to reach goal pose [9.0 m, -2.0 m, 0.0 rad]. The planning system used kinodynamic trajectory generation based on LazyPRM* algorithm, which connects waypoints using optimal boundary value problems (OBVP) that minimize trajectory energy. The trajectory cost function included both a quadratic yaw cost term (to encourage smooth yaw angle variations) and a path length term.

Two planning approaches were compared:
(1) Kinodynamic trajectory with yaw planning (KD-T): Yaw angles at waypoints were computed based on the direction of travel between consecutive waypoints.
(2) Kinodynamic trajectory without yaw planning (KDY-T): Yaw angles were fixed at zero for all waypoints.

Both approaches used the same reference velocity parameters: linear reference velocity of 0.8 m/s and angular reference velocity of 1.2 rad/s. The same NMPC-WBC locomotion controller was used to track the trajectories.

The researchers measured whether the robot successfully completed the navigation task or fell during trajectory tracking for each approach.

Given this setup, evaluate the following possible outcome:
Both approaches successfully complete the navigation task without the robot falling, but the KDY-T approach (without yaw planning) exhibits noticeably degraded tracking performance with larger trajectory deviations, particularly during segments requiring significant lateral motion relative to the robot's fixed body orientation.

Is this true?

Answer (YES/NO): NO